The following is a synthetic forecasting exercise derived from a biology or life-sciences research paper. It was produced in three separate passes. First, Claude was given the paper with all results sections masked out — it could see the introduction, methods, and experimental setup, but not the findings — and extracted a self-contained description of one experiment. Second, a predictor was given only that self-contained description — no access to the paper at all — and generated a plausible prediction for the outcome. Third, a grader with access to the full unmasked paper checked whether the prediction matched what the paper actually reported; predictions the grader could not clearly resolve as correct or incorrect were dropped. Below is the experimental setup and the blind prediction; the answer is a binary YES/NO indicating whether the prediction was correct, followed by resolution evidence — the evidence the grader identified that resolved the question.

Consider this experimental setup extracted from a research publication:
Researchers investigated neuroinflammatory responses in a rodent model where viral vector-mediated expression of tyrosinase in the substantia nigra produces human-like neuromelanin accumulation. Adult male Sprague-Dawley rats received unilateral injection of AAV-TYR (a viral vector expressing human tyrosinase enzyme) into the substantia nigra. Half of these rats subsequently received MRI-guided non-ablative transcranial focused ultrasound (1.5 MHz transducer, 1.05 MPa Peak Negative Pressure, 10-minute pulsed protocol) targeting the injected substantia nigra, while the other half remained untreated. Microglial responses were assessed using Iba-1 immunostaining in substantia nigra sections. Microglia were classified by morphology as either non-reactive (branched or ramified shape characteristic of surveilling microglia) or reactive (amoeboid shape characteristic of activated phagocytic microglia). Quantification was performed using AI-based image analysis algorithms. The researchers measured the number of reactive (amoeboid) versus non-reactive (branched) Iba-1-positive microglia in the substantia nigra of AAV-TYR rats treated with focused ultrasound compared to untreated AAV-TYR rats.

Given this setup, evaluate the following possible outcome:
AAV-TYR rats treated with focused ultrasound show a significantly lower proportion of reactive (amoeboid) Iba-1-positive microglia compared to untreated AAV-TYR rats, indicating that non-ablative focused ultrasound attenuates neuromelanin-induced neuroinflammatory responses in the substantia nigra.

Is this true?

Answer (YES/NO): YES